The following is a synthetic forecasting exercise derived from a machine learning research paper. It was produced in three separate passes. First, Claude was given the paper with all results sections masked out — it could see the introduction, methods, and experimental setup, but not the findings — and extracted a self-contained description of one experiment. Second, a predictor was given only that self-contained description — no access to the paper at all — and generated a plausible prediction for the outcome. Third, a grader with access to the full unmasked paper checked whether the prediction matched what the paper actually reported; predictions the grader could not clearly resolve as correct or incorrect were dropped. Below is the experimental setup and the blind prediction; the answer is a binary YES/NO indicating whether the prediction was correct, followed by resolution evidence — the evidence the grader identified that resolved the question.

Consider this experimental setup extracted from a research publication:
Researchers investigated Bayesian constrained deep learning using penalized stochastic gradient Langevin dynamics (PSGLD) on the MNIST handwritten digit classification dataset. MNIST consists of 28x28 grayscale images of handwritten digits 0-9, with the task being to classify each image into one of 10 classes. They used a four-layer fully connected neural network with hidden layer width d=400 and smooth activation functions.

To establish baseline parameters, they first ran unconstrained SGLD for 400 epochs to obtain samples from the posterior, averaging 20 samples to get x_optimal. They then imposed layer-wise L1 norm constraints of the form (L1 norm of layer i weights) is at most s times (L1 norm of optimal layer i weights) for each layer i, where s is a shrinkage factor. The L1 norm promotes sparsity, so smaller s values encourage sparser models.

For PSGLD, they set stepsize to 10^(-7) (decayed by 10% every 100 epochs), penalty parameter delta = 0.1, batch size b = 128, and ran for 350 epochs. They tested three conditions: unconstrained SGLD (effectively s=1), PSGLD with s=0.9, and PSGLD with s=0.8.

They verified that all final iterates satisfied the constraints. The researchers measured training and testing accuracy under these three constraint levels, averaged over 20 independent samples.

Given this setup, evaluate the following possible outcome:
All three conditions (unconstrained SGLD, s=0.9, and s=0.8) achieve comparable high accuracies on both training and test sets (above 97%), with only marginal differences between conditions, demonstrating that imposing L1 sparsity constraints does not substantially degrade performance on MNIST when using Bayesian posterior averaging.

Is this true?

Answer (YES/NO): NO